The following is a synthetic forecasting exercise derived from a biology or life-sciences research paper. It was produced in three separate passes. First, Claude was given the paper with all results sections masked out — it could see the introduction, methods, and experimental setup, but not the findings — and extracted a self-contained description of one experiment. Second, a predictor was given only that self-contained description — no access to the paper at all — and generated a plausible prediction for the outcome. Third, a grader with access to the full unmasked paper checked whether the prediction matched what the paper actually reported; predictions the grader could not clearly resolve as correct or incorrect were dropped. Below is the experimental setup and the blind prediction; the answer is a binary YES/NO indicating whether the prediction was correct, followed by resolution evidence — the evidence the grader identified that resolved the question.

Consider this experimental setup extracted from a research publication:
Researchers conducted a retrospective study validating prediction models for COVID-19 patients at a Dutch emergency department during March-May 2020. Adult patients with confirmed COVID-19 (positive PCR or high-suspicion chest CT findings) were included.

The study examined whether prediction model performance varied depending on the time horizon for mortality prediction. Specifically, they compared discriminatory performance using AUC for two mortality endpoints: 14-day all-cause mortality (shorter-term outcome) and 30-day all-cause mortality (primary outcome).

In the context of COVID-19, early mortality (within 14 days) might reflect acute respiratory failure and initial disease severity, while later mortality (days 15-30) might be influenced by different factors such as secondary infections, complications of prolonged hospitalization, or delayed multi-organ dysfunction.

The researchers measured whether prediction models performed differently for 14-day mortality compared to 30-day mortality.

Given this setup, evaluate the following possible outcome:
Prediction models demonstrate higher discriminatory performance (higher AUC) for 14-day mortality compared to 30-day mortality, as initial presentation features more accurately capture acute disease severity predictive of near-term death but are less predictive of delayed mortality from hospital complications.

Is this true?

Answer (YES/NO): NO